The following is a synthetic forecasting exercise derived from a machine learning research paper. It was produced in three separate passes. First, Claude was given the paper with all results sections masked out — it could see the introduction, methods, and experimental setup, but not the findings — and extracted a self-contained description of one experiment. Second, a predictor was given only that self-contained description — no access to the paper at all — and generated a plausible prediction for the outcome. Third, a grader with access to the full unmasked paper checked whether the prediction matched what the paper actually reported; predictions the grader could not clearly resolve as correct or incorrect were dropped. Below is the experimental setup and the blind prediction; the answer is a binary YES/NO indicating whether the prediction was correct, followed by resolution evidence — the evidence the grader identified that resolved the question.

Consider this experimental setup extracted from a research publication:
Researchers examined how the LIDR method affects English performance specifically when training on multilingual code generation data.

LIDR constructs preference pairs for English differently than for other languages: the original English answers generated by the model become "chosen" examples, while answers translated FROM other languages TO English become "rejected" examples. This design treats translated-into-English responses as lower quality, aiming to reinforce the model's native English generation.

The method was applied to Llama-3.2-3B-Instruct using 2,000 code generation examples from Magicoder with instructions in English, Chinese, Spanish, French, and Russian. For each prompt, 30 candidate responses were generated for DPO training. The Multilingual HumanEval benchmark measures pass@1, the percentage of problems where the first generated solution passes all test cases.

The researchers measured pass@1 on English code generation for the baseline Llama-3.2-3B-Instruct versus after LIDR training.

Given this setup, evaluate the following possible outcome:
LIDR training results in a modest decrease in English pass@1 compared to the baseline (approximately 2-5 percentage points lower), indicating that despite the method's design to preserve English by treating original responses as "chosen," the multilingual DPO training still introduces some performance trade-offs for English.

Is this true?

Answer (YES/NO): NO